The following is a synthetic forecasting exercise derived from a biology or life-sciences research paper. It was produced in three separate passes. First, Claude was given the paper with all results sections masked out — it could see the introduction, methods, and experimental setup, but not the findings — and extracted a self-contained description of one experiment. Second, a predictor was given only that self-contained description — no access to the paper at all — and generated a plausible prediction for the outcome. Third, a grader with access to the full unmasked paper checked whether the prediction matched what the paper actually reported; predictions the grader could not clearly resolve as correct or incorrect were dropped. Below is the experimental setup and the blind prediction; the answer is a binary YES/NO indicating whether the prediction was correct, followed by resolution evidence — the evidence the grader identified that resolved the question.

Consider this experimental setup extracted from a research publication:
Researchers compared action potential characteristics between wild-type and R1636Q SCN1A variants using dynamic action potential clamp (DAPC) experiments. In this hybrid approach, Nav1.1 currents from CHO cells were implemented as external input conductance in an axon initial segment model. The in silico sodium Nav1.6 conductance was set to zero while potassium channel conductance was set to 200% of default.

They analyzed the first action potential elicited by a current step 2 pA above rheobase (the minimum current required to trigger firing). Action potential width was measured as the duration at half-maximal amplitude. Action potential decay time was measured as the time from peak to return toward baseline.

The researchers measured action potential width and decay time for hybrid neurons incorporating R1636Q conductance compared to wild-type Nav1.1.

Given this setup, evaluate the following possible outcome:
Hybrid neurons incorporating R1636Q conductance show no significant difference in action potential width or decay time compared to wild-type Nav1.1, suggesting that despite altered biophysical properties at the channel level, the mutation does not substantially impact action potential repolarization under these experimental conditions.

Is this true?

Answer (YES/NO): NO